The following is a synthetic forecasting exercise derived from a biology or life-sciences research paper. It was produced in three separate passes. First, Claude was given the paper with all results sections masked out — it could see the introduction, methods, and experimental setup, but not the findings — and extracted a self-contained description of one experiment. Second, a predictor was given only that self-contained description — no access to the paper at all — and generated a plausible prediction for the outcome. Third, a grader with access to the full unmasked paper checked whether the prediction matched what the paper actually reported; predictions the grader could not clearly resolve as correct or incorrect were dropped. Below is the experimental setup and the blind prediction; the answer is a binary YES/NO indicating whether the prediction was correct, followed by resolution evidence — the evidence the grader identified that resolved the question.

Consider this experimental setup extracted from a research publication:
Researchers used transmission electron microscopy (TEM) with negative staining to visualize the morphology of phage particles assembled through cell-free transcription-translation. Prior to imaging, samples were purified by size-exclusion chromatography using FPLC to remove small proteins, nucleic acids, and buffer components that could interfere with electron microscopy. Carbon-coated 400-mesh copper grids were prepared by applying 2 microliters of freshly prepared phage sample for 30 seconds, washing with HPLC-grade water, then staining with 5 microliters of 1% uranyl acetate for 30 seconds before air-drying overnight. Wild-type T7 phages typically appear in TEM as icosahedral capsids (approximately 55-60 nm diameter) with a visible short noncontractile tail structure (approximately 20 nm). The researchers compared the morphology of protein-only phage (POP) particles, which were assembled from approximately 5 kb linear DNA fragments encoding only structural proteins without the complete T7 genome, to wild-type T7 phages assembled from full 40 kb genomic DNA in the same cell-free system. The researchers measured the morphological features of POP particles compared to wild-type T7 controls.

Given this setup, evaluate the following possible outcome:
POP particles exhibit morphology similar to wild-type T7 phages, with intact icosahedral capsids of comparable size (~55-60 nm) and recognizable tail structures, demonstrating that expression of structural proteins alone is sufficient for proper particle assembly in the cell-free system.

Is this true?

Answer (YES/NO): NO